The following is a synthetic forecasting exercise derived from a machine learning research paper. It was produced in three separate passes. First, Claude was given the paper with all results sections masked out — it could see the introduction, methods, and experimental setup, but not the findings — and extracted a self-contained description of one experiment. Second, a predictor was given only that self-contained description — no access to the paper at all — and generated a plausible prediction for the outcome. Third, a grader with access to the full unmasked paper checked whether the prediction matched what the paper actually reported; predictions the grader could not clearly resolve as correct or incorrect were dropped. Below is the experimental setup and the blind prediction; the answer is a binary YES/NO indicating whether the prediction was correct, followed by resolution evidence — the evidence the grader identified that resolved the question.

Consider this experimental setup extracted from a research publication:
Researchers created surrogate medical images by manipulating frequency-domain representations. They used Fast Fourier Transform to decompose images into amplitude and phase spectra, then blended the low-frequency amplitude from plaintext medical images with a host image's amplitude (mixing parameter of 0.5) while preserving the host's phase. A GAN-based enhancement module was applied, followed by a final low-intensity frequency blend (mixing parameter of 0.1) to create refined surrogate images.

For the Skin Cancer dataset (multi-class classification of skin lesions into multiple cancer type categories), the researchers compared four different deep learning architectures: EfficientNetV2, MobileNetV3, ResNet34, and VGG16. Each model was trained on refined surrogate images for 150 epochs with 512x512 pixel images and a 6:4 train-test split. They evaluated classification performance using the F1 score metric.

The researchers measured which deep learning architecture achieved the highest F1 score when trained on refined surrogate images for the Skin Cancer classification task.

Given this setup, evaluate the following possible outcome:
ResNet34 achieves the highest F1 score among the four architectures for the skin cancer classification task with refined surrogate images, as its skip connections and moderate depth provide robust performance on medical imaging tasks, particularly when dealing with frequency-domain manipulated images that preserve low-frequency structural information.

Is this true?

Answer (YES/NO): NO